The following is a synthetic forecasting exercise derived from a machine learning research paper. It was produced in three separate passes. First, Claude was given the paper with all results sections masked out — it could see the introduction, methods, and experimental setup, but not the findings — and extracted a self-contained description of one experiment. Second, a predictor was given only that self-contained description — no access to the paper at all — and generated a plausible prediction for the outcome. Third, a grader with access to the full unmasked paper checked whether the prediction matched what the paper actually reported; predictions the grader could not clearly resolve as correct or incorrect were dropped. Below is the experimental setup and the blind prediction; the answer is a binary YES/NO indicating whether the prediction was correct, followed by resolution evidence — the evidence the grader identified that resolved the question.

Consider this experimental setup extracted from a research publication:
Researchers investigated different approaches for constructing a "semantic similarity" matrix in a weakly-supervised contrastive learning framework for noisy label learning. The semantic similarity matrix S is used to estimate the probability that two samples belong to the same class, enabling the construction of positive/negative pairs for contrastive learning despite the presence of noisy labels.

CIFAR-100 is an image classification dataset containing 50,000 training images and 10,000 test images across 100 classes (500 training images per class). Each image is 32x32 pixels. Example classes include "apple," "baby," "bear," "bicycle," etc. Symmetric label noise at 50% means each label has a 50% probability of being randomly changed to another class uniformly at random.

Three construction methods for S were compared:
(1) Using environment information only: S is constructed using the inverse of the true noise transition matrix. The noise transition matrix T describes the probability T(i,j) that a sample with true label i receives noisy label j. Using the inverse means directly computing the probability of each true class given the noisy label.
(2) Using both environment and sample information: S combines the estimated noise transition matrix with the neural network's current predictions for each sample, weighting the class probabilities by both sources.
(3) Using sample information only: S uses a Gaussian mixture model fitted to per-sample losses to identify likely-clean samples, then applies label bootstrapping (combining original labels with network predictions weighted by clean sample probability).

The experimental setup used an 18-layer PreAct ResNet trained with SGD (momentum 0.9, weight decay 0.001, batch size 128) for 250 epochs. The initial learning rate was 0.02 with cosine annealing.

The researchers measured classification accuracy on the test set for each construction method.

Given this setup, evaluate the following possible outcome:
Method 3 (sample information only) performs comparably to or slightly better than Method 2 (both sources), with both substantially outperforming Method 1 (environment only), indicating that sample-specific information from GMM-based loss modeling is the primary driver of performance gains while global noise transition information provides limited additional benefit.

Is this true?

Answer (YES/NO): NO